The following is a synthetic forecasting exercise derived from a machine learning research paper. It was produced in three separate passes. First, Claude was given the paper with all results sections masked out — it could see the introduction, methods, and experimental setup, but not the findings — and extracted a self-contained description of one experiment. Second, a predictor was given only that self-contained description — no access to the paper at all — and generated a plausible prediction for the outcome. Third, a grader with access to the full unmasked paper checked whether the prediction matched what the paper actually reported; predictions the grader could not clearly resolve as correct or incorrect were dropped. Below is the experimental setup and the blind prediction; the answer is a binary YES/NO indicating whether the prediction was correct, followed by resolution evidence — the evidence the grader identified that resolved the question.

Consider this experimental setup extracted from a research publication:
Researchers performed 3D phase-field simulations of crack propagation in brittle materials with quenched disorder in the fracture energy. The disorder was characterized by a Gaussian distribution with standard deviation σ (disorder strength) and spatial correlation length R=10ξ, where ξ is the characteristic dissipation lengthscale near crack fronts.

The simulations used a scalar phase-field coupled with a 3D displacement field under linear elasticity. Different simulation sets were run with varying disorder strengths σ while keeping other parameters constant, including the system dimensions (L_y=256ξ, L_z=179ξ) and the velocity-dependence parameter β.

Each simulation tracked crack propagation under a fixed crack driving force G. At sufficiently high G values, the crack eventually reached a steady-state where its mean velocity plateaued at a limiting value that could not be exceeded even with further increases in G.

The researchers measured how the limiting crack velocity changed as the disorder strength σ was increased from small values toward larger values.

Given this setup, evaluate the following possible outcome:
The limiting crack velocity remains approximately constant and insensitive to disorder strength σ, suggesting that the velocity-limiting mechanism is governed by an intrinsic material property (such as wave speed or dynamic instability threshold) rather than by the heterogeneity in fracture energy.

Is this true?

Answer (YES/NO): NO